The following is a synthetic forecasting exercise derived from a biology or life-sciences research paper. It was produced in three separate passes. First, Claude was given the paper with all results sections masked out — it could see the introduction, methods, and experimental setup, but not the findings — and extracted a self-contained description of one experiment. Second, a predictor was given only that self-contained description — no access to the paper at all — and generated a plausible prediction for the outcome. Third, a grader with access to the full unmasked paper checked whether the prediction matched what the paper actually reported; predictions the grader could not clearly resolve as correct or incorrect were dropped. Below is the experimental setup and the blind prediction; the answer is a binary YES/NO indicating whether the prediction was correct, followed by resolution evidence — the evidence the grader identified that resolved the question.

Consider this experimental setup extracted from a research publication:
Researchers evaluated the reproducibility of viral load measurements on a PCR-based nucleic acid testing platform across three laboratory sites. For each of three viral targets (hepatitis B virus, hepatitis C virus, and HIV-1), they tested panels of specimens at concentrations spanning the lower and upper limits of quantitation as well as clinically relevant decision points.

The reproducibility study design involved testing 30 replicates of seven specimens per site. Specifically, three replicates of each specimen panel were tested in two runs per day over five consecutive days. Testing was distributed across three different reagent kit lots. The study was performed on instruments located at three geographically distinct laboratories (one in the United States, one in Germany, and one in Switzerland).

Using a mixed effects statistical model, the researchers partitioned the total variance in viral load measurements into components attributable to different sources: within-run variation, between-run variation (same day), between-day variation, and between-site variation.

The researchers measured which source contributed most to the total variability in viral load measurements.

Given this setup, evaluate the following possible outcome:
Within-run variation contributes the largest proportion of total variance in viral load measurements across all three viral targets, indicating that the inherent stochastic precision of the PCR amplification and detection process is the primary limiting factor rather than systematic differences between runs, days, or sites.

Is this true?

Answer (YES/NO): YES